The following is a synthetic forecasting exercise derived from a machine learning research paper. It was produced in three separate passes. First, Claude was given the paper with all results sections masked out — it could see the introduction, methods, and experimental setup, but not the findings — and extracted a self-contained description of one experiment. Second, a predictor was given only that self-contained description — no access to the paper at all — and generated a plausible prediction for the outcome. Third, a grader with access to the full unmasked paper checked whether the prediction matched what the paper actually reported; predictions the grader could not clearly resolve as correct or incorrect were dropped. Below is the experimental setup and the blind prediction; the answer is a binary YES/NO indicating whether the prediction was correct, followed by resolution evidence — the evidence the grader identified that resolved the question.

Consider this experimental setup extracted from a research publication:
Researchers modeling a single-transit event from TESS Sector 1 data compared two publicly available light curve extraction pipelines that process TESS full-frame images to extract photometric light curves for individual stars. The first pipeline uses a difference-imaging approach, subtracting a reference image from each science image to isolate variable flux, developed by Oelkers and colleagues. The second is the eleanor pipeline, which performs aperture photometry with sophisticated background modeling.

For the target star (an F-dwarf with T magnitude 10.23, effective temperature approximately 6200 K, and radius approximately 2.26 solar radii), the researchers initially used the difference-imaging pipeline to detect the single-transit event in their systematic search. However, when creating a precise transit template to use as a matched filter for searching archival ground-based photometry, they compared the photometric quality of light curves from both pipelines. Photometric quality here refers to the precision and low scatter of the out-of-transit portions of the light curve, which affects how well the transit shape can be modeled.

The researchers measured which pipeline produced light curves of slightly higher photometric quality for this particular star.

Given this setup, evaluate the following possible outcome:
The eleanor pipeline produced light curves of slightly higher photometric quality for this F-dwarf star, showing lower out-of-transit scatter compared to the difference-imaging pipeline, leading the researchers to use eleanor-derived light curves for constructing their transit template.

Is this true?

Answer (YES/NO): YES